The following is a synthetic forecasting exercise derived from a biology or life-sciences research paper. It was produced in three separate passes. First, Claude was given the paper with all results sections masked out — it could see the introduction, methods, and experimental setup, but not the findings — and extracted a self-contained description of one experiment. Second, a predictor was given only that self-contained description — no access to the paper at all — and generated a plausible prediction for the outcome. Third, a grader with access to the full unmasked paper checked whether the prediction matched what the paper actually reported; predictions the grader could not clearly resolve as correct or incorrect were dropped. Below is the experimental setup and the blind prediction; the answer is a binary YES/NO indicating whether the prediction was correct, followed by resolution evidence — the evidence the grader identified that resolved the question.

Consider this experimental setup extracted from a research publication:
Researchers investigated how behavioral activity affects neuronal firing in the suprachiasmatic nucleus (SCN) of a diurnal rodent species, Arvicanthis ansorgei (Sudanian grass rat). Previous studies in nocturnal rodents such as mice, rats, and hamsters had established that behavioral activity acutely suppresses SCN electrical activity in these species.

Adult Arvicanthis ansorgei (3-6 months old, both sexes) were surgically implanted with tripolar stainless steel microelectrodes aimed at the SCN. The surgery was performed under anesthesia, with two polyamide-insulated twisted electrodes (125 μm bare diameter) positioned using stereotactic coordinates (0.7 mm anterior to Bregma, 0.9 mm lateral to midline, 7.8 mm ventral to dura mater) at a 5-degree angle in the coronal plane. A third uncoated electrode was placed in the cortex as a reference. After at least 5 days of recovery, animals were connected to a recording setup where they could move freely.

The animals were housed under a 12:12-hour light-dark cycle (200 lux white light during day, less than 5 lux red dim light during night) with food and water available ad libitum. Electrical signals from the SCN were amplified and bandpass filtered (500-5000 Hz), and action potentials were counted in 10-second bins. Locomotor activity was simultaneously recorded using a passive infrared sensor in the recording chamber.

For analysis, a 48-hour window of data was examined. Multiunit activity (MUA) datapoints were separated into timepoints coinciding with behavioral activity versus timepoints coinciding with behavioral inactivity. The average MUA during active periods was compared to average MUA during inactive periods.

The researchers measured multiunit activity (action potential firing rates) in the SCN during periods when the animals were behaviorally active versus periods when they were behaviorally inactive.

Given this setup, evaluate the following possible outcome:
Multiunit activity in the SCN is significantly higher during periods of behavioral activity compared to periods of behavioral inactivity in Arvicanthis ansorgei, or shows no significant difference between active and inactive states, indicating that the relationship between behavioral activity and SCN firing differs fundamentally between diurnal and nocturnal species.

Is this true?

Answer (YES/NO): YES